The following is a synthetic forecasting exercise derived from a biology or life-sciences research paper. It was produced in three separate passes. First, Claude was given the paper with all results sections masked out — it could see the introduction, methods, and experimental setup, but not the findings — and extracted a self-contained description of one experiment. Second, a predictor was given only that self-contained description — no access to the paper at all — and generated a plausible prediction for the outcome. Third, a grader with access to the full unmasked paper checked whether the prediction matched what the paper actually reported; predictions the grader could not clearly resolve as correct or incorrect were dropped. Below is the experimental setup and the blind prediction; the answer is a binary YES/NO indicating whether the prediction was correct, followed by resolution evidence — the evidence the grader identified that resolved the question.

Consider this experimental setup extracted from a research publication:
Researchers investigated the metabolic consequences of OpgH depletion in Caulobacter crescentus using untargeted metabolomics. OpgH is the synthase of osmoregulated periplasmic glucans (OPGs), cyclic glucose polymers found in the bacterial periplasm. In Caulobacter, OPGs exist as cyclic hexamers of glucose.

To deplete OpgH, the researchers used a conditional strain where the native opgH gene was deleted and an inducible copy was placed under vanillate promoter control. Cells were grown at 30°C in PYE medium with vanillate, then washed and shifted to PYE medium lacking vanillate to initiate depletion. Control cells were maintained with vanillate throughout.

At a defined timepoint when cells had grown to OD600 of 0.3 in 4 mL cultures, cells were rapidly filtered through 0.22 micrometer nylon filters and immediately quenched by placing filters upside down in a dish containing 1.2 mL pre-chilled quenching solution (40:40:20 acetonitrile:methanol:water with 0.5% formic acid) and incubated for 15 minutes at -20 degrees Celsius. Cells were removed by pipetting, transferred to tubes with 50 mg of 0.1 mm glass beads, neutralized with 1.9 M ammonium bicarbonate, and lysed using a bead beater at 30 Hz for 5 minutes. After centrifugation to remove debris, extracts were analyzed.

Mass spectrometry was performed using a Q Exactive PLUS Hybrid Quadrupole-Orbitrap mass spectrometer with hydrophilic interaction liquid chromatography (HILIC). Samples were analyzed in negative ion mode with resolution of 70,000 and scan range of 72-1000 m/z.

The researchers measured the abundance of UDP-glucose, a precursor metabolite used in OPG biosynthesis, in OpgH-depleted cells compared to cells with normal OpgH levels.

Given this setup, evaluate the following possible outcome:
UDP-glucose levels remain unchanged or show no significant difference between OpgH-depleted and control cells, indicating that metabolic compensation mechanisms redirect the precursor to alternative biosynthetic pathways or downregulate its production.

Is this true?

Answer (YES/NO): NO